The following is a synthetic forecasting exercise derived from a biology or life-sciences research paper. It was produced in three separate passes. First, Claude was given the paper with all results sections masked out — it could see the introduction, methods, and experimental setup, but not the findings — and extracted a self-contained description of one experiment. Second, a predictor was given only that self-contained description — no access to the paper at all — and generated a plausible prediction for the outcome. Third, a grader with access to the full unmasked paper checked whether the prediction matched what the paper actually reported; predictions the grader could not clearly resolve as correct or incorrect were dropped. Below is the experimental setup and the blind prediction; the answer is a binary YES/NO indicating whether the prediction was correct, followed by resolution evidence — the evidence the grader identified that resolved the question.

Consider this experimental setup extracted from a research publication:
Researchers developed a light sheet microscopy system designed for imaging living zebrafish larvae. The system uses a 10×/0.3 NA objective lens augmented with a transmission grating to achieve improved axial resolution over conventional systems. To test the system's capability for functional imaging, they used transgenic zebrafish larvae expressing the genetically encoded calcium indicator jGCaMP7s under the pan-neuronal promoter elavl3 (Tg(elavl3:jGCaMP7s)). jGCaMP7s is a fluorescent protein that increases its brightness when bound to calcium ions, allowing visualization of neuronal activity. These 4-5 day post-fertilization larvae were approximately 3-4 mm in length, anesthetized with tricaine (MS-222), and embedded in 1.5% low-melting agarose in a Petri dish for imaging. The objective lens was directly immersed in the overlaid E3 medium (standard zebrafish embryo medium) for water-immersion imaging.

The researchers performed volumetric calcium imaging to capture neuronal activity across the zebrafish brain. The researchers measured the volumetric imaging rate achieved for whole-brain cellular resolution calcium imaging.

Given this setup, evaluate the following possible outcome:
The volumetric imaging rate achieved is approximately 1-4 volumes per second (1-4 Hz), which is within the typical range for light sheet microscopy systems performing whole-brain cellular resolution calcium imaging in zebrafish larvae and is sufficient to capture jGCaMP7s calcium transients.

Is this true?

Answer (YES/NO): YES